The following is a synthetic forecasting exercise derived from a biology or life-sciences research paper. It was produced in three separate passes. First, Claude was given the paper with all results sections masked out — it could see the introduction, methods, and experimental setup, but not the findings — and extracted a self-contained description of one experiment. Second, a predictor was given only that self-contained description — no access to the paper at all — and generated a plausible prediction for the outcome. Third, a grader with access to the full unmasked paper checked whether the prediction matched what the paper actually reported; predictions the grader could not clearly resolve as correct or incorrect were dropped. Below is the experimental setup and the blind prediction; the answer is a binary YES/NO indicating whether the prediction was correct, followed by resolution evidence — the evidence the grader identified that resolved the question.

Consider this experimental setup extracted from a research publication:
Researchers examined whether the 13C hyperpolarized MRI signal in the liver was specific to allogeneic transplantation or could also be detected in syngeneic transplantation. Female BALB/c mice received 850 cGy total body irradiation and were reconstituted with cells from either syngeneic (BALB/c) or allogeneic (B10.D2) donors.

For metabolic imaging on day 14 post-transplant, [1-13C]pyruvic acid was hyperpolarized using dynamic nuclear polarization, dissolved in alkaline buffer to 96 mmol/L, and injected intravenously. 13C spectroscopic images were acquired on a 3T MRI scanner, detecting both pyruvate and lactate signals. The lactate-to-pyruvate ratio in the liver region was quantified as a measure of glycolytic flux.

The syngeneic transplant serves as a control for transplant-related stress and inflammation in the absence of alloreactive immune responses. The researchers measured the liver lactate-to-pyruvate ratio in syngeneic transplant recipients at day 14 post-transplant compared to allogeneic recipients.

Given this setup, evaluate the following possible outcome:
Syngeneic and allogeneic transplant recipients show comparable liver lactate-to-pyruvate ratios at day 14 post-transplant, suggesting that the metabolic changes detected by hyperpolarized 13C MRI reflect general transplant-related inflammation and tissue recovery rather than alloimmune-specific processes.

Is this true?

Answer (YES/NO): NO